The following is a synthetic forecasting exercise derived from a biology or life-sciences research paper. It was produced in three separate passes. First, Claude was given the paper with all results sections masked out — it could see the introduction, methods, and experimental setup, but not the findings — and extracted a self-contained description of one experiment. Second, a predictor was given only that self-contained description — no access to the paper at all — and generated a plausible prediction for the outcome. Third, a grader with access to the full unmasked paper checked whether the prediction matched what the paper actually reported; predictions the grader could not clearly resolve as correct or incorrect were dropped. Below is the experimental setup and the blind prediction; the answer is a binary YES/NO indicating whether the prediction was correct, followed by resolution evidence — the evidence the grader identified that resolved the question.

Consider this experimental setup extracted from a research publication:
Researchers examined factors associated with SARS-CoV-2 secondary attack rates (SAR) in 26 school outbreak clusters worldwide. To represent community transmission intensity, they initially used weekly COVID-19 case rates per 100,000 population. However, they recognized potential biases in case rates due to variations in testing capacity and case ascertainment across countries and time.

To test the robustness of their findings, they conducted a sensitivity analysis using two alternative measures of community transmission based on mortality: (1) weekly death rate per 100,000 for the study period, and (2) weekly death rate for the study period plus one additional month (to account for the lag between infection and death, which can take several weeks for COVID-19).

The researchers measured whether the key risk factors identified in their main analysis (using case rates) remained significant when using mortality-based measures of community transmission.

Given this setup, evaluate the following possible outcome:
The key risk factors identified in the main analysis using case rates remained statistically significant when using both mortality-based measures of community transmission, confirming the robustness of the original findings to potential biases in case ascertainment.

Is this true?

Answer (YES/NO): YES